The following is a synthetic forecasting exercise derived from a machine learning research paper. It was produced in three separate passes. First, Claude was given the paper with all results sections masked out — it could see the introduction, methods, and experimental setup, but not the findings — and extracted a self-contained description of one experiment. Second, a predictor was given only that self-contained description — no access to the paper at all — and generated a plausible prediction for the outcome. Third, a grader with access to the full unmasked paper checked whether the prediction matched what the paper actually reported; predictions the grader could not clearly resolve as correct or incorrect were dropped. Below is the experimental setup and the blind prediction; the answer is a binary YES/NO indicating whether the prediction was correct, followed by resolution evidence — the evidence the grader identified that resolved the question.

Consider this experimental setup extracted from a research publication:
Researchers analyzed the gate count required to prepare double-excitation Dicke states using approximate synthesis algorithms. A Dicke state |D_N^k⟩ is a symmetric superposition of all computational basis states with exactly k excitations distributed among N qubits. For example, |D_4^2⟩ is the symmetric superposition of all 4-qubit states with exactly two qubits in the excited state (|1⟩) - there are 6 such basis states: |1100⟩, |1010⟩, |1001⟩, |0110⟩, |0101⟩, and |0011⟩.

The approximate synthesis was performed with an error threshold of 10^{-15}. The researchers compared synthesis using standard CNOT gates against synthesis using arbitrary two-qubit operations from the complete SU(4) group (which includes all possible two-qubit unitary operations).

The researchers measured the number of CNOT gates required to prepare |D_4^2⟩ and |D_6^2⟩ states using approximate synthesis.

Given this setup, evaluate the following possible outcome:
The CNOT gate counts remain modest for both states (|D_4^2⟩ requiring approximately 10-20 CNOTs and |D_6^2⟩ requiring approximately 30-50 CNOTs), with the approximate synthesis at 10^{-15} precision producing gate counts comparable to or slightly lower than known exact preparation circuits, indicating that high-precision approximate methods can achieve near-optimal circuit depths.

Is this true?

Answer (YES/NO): NO